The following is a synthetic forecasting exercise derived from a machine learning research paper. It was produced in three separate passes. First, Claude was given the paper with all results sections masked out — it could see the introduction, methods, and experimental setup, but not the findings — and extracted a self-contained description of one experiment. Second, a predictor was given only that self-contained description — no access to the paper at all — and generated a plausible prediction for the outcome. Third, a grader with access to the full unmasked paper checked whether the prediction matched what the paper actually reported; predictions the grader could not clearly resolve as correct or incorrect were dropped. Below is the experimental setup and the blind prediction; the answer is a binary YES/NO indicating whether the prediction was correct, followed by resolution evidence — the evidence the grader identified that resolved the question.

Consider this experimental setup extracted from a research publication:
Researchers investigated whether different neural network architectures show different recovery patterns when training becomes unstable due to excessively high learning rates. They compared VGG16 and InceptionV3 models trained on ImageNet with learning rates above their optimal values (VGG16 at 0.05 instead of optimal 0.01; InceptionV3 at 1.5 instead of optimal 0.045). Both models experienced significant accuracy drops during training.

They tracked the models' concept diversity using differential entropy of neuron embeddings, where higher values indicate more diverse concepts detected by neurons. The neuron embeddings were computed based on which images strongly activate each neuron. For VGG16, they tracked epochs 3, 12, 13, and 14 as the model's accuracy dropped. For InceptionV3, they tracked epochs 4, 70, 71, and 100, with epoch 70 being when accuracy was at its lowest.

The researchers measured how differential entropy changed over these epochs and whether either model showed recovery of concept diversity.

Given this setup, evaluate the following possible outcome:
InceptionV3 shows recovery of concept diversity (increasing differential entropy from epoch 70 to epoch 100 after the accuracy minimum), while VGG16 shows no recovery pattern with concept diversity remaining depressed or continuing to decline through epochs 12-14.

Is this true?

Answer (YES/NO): YES